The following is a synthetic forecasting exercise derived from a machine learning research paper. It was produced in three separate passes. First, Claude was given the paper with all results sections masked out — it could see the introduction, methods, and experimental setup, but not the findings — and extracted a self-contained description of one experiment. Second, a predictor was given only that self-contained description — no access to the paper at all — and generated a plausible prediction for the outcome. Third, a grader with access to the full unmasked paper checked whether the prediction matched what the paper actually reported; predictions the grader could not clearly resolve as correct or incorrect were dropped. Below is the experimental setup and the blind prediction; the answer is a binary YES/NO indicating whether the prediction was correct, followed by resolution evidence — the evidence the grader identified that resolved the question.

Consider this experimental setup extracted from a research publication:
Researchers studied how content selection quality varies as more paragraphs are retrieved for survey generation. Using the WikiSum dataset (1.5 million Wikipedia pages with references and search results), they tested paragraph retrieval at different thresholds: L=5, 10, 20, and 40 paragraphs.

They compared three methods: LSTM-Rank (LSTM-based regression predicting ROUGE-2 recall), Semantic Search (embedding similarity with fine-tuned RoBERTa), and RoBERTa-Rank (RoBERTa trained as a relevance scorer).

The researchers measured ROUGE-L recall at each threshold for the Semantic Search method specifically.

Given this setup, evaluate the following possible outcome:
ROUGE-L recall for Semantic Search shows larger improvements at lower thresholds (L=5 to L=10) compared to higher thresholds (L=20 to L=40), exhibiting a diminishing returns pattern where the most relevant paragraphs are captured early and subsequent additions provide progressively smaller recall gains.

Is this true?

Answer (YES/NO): YES